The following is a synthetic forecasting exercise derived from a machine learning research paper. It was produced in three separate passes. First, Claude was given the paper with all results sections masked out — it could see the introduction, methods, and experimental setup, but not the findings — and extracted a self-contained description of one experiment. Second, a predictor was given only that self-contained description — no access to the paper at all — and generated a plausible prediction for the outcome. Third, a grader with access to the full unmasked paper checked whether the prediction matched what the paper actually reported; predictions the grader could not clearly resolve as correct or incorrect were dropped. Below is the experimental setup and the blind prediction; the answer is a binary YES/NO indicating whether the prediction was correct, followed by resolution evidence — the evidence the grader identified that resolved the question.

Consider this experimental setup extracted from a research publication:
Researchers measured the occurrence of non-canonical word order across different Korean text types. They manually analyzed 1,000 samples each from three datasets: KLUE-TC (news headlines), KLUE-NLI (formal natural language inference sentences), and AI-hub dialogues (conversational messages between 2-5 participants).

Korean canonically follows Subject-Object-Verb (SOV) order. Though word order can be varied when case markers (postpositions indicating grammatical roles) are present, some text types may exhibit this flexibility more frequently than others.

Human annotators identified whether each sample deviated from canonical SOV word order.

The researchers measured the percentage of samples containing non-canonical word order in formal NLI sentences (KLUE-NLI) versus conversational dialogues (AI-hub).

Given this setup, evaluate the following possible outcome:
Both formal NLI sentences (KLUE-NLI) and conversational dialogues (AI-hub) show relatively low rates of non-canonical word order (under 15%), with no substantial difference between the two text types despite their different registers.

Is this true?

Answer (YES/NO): NO